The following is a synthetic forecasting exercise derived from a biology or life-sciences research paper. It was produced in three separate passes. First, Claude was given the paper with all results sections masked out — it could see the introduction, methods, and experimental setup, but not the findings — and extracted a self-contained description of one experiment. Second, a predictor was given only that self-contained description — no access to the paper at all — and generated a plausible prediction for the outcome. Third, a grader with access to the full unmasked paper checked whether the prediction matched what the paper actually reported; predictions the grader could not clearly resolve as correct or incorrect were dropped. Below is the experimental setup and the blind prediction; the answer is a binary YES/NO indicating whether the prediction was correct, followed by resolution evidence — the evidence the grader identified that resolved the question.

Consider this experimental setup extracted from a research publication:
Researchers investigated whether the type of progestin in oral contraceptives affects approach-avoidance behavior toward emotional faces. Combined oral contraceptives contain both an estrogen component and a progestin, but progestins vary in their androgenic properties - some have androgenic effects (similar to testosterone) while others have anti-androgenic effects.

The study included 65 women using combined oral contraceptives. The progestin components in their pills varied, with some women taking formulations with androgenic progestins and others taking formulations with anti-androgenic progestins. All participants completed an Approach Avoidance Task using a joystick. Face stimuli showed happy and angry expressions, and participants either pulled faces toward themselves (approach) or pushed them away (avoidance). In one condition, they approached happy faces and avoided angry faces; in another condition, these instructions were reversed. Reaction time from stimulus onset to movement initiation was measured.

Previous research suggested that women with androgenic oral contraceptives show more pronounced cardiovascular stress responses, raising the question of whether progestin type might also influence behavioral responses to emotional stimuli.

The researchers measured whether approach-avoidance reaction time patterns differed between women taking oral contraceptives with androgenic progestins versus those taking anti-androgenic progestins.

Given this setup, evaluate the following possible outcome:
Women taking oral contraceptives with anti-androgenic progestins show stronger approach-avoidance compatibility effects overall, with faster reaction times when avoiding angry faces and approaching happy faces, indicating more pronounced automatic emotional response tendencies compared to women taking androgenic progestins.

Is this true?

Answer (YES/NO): NO